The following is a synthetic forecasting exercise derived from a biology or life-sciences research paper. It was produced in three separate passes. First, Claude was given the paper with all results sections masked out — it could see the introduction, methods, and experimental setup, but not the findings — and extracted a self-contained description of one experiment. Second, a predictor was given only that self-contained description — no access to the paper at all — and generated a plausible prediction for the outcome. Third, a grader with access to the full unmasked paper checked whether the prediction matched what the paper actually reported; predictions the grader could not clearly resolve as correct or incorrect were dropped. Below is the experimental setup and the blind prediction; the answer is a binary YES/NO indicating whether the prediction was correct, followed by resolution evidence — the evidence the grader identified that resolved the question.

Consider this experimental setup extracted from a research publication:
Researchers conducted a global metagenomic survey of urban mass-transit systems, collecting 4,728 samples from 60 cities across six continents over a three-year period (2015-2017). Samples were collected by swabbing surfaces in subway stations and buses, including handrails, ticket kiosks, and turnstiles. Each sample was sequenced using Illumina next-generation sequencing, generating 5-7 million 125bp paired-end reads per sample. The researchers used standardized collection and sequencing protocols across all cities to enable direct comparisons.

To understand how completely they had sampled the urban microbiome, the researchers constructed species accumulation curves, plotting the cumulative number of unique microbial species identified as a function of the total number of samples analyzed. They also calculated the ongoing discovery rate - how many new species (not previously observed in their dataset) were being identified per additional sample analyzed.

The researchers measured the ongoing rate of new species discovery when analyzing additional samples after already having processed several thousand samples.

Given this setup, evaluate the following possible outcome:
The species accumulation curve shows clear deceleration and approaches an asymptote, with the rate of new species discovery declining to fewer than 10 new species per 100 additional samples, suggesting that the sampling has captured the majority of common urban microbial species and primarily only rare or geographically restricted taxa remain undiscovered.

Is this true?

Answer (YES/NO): NO